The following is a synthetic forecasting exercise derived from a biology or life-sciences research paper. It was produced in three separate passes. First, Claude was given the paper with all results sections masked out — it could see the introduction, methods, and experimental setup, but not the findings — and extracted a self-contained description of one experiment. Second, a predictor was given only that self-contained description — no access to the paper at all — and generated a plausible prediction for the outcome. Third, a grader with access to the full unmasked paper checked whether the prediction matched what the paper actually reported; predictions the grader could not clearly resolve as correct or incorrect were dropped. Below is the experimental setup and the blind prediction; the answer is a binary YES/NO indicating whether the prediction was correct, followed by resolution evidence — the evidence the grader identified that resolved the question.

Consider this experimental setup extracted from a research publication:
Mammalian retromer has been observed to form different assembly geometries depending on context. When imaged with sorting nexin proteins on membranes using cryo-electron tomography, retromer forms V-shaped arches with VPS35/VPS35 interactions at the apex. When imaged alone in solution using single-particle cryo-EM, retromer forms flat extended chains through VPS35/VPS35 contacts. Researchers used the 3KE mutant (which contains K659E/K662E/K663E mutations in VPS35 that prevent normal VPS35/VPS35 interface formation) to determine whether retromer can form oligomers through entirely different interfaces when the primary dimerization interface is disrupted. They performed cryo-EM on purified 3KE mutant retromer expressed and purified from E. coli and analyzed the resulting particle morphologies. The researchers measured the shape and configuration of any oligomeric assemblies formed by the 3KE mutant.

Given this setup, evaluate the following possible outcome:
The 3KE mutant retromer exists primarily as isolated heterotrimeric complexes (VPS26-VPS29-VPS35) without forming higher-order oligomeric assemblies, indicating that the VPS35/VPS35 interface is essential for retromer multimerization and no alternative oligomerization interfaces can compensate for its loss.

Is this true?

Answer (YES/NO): NO